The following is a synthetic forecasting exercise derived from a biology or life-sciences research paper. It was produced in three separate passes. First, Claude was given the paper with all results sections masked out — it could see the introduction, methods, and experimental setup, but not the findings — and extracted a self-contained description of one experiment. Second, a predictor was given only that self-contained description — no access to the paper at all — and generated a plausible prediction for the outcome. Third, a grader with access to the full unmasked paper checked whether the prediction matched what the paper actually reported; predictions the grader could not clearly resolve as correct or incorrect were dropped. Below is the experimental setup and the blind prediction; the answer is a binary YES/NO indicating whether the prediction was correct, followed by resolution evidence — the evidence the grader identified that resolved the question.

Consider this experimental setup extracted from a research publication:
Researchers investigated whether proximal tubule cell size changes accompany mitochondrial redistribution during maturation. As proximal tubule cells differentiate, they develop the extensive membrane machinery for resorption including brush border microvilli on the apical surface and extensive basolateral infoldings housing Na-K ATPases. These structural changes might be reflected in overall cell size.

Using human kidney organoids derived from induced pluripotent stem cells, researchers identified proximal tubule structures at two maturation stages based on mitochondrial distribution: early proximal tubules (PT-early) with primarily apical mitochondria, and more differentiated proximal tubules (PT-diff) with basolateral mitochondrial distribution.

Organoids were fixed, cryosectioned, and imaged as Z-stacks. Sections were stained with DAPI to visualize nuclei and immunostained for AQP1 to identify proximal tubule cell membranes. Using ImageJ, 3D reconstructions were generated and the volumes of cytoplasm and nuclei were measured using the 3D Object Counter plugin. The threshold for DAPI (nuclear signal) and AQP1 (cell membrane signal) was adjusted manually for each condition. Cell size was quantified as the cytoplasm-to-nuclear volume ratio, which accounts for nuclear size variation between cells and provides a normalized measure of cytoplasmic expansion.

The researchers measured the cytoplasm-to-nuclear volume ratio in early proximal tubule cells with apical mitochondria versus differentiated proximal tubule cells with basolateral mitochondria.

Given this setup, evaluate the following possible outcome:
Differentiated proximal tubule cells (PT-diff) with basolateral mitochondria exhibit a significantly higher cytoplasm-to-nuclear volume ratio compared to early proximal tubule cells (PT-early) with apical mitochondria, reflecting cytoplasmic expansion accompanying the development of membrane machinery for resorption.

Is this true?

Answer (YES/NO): YES